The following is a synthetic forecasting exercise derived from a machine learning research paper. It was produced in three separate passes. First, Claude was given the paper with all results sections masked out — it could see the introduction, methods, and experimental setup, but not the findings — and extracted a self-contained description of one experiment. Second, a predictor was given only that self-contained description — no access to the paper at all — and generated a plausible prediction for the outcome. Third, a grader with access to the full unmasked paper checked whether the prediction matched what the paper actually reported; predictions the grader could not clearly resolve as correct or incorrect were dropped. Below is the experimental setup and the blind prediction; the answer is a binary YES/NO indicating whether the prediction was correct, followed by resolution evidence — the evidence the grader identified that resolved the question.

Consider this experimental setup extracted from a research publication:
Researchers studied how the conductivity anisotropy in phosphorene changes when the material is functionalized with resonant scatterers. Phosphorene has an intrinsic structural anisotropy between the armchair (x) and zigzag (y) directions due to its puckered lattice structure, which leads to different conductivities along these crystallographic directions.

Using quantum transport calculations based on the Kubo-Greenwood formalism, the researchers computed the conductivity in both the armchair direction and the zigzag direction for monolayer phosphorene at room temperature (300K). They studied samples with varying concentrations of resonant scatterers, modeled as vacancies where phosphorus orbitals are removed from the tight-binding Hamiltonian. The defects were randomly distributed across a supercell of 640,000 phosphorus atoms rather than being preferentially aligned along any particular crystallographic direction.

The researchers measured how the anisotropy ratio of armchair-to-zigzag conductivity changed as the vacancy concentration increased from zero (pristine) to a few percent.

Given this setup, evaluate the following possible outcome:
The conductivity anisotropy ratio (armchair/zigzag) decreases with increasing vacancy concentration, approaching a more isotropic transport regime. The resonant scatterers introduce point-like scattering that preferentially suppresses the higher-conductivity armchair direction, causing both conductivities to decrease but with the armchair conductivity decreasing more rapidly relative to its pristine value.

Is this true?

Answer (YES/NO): NO